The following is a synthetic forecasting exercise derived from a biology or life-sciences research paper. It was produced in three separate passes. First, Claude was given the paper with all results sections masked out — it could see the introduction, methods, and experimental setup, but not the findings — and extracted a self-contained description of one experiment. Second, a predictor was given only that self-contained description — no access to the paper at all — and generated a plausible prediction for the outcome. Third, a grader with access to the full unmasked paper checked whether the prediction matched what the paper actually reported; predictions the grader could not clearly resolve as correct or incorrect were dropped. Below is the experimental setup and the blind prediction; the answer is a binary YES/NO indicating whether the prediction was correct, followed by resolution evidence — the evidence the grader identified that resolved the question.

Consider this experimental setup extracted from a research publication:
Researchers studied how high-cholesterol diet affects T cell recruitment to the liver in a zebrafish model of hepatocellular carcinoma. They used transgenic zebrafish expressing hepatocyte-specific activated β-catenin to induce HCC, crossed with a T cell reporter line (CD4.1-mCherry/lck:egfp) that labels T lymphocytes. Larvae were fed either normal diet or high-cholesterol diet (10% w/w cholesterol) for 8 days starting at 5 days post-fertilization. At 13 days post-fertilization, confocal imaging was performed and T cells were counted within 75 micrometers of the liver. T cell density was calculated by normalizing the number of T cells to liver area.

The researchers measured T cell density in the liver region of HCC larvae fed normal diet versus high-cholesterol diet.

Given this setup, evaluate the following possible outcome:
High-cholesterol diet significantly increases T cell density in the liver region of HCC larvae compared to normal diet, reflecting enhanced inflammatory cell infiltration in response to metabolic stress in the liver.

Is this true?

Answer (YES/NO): NO